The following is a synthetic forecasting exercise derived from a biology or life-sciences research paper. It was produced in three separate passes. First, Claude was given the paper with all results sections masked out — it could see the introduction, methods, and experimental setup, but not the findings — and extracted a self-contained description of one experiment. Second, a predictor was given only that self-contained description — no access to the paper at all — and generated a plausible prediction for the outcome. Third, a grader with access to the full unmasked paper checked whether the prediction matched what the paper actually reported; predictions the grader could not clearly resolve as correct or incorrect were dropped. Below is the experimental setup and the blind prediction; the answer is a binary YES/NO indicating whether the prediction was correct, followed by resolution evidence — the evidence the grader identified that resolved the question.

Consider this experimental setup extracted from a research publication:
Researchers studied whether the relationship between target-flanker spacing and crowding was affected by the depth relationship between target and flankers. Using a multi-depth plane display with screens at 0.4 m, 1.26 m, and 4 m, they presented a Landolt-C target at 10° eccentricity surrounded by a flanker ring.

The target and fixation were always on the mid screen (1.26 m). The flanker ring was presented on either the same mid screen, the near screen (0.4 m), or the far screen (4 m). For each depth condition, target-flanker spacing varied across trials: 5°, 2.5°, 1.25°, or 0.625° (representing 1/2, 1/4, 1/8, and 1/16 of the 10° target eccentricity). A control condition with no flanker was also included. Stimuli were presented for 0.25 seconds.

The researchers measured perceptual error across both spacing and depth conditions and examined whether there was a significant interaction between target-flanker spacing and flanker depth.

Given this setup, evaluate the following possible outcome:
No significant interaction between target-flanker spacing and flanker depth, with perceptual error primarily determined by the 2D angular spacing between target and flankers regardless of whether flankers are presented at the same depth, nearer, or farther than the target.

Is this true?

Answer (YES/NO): NO